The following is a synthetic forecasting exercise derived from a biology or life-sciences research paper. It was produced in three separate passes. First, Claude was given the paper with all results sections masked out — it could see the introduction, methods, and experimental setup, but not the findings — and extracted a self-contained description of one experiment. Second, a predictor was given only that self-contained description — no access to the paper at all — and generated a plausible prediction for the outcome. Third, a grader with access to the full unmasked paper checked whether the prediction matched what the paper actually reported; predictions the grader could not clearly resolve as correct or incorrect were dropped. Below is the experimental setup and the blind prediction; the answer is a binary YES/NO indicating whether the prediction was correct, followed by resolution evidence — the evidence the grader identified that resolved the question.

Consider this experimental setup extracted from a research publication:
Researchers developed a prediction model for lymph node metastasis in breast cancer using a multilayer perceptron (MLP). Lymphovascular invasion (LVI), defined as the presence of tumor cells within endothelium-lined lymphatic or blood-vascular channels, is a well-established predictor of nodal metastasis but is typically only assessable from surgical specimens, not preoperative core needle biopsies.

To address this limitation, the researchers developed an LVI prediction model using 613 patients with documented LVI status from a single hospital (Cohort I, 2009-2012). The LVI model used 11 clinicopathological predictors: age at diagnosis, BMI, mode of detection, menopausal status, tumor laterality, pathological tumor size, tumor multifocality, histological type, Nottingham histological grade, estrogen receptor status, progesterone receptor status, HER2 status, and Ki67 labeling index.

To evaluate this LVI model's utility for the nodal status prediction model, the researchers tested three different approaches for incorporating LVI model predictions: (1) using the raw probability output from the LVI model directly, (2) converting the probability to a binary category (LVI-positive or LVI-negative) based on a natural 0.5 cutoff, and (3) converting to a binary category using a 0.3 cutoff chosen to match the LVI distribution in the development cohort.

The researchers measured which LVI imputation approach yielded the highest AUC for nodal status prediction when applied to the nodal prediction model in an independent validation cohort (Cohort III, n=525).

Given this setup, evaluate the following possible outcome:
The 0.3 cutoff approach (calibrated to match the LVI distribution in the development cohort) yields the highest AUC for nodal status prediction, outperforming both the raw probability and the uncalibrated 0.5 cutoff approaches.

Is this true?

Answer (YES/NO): NO